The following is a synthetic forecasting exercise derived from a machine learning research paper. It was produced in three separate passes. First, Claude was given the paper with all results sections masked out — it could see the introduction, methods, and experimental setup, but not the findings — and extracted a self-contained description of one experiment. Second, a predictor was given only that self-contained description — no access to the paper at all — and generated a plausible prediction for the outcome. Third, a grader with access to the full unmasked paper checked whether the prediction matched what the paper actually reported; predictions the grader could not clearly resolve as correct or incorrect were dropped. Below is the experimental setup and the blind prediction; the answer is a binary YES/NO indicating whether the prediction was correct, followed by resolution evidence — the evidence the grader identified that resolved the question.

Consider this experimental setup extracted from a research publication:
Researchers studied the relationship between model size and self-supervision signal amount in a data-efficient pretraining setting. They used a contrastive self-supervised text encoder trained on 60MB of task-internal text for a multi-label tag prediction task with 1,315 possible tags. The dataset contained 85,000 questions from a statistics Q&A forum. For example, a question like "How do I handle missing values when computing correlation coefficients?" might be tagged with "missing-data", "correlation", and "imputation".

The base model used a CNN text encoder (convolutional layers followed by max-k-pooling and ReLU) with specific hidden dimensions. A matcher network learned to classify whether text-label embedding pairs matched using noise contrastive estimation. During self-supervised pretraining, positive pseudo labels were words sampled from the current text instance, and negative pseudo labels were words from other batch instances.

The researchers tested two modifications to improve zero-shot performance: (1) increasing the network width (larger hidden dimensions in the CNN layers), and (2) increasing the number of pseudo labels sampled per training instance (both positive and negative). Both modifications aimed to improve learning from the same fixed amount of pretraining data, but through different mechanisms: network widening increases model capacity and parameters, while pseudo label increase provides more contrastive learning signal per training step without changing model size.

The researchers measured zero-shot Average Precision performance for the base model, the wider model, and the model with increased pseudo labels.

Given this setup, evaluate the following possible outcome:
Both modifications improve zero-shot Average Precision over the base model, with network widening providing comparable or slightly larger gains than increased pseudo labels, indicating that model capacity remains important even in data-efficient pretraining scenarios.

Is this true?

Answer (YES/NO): NO